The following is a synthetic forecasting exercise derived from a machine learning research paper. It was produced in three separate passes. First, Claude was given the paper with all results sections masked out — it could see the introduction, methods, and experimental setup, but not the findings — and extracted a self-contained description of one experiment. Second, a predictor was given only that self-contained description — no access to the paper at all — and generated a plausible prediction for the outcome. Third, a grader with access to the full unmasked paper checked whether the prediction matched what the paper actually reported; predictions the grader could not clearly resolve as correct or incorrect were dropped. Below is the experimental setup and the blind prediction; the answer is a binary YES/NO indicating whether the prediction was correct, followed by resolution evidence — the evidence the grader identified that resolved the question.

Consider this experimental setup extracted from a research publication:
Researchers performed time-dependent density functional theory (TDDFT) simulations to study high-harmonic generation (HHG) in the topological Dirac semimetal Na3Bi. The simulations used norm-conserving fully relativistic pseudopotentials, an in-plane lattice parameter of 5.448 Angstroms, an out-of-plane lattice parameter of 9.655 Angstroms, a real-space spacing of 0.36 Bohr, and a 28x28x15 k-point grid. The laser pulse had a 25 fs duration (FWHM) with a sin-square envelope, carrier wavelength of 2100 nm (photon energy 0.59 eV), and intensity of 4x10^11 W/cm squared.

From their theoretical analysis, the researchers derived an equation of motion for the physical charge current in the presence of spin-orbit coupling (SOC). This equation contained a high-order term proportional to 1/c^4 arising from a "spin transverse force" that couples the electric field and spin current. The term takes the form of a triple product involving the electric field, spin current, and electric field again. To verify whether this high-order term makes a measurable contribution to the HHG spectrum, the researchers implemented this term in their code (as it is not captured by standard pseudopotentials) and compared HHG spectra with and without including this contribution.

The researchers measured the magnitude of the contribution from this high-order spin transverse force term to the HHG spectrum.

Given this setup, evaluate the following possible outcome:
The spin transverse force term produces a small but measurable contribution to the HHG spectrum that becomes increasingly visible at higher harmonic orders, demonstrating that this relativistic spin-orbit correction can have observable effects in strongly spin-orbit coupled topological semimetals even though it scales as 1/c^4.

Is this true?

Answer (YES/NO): NO